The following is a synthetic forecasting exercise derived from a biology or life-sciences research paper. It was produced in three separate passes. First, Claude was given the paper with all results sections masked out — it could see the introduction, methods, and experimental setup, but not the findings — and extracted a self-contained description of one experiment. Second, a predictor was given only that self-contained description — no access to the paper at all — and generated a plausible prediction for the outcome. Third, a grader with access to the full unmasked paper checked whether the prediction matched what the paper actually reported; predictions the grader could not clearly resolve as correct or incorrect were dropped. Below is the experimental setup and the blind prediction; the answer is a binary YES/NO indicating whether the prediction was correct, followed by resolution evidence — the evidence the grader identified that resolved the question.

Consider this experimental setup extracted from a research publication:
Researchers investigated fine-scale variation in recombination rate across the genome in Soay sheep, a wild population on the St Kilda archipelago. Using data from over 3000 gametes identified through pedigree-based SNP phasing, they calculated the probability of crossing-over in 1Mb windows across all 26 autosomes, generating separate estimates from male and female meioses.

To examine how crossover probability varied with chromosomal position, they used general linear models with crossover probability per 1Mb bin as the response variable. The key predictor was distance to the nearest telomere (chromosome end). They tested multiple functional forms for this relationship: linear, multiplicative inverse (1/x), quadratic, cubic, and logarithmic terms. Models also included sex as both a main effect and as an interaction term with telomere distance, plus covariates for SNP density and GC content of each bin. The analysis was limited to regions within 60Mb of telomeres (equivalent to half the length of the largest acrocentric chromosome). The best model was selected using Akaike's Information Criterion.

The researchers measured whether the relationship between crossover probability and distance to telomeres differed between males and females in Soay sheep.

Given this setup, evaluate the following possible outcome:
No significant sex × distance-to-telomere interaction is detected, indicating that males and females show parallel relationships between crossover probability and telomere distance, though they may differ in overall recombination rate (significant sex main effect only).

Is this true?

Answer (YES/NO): NO